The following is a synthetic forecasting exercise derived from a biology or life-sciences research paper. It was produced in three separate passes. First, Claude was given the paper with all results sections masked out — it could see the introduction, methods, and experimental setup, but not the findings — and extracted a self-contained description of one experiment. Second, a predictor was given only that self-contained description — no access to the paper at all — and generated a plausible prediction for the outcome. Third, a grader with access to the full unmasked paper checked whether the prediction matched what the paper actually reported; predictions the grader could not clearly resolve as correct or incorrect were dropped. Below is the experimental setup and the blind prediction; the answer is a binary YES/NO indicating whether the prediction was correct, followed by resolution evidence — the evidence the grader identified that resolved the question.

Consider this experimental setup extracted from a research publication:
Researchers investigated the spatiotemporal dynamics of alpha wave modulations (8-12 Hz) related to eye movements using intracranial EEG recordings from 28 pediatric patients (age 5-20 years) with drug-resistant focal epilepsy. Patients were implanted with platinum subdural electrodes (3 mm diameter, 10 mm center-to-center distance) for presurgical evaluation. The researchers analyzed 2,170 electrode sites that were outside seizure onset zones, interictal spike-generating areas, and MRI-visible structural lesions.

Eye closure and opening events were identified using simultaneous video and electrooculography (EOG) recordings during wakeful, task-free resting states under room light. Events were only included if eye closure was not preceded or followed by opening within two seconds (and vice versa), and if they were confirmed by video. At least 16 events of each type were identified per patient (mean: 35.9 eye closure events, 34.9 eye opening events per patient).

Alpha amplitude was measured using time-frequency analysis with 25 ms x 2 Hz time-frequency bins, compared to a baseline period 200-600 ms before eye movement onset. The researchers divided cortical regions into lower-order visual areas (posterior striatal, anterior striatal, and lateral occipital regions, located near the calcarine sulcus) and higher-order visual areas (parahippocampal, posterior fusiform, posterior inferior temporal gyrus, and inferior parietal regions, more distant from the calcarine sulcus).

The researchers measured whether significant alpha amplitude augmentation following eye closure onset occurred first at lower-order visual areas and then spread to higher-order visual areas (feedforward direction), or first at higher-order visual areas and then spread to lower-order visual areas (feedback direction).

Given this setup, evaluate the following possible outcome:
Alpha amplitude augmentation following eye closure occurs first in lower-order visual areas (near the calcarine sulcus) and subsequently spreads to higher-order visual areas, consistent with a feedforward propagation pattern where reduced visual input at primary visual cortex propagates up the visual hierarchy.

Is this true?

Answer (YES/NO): NO